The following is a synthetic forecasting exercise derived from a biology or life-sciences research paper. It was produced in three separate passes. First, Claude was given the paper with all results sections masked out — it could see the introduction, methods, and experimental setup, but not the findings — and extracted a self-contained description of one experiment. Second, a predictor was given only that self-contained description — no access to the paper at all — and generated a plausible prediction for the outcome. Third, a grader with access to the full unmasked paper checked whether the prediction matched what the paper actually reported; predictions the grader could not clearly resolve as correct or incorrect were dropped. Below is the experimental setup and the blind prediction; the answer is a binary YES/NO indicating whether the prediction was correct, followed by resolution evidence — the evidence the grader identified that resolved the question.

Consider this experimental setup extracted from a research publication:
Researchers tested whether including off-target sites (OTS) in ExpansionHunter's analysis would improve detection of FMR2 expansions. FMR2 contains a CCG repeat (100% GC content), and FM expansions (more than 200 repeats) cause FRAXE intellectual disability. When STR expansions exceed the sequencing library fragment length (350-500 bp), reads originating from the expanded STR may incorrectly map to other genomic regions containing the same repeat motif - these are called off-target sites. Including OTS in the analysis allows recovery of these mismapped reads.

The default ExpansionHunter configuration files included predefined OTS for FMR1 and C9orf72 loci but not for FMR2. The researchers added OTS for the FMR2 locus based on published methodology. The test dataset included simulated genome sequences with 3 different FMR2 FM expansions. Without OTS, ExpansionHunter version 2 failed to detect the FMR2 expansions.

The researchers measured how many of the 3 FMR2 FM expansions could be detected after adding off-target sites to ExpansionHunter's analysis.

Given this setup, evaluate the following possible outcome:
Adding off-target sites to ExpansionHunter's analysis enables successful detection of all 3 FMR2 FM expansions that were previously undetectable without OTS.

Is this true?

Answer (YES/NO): NO